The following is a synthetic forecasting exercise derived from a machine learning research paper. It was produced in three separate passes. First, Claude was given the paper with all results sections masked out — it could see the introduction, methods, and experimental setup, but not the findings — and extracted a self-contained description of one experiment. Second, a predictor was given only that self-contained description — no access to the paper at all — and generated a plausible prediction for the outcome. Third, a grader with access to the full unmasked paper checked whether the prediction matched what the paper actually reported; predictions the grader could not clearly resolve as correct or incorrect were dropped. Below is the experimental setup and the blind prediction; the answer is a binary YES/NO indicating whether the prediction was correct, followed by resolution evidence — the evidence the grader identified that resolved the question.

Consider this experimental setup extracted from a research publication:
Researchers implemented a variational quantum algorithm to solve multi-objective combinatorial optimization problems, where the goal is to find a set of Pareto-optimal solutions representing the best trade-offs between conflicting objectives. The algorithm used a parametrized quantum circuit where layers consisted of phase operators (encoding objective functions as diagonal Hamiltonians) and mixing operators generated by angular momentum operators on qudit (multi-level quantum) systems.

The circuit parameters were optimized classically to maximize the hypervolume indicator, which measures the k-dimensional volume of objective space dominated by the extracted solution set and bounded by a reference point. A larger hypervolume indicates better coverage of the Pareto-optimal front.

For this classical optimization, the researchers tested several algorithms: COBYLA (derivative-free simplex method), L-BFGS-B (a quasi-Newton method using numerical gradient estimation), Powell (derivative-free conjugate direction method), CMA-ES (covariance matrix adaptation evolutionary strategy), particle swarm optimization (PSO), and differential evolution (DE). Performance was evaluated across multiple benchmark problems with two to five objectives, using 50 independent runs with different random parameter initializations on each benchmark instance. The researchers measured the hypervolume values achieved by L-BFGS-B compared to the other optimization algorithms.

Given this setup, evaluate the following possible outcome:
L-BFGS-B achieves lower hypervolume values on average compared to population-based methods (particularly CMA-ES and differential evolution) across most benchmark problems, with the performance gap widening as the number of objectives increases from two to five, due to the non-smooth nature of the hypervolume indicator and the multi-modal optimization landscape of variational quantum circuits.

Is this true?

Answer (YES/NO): NO